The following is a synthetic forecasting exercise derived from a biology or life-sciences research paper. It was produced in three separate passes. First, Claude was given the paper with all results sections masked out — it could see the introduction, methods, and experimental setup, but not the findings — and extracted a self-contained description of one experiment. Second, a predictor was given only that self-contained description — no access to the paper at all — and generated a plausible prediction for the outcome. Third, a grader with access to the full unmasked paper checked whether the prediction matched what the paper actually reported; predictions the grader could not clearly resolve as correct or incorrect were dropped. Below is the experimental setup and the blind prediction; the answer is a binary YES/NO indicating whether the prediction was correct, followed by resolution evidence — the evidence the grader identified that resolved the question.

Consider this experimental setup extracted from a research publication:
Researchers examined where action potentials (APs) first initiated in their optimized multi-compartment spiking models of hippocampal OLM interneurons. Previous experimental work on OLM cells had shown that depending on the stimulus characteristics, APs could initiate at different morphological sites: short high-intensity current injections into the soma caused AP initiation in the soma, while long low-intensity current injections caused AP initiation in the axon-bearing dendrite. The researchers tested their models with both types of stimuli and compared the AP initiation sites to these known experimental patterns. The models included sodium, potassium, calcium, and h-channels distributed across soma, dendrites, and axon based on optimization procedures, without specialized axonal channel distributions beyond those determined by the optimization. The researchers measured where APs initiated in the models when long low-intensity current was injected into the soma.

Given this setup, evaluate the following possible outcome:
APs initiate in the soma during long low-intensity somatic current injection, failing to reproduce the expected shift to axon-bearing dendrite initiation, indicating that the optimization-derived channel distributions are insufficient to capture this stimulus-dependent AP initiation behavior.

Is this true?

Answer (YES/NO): NO